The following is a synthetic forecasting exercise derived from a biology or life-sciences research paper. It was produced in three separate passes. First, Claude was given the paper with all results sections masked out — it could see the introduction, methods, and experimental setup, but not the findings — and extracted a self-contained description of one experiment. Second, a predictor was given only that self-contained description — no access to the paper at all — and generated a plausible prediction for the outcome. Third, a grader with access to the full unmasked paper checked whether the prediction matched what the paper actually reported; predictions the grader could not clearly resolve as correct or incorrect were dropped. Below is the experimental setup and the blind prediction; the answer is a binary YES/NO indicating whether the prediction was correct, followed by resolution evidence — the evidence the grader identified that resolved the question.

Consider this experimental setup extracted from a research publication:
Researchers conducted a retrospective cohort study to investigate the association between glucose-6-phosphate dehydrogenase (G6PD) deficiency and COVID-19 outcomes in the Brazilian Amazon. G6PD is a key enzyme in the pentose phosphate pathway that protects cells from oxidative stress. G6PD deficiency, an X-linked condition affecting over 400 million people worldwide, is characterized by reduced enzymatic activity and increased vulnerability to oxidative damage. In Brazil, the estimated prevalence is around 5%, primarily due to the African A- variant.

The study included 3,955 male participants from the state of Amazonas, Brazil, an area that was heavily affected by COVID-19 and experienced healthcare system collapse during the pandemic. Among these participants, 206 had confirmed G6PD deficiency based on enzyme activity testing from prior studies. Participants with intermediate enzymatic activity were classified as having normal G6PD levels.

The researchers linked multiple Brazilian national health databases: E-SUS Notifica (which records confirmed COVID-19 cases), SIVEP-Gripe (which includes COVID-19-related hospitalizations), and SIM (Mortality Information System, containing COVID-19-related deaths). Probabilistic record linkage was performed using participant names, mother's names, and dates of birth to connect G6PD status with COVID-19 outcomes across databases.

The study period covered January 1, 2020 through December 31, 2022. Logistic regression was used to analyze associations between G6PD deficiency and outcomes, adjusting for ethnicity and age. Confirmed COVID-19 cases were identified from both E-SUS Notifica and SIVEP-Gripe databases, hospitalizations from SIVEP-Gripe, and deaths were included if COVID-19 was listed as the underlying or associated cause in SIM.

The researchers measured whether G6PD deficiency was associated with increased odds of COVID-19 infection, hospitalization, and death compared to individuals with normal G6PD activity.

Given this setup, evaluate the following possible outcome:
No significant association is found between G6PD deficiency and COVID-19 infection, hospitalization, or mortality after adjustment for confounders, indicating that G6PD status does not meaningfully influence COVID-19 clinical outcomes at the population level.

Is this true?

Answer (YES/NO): YES